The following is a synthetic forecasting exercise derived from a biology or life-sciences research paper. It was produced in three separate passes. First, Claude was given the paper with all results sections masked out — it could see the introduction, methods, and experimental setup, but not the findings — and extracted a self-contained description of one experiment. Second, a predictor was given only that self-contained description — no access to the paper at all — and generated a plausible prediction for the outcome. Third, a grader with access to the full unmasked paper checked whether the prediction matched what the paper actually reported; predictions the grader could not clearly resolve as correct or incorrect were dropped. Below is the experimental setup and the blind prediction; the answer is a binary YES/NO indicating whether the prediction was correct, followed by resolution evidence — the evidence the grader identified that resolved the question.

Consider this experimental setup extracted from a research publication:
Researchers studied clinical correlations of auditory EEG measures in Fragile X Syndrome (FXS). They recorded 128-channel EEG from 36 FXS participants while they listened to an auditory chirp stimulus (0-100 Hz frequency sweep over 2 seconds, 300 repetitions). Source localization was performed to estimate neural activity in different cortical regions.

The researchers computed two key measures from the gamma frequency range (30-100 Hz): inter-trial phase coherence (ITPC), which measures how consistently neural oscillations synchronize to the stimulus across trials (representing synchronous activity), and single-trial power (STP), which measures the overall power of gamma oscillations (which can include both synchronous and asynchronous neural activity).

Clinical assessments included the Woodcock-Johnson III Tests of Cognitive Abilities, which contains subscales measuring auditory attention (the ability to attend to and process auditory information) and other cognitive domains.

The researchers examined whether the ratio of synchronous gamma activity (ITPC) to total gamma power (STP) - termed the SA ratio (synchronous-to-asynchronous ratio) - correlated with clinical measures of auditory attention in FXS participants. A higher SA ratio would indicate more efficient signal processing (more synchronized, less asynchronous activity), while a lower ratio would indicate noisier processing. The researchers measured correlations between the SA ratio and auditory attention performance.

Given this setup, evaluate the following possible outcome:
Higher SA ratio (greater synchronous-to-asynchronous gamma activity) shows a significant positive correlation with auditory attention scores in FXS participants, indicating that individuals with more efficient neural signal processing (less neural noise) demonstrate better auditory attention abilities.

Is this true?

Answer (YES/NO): YES